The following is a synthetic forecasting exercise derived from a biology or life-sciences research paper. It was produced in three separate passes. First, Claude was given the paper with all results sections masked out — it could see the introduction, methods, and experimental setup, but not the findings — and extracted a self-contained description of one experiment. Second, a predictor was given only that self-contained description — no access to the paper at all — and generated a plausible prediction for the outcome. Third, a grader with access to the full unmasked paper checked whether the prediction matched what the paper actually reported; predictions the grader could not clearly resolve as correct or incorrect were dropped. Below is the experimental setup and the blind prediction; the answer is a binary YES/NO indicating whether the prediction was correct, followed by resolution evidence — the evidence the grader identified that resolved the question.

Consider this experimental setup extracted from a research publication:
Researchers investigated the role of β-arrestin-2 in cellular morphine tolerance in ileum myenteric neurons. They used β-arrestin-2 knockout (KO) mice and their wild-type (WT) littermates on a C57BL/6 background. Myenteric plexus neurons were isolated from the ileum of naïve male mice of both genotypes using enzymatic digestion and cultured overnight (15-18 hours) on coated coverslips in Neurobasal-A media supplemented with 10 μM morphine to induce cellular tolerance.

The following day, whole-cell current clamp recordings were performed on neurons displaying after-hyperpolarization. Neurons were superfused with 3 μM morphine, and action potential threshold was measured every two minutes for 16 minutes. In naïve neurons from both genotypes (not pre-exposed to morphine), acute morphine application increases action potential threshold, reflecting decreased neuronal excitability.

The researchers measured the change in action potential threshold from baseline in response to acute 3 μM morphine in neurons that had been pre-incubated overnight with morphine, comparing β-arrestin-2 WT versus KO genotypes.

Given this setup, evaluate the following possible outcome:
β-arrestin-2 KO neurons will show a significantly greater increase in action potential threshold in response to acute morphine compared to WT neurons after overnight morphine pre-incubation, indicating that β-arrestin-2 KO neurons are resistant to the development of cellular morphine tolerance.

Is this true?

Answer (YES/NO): NO